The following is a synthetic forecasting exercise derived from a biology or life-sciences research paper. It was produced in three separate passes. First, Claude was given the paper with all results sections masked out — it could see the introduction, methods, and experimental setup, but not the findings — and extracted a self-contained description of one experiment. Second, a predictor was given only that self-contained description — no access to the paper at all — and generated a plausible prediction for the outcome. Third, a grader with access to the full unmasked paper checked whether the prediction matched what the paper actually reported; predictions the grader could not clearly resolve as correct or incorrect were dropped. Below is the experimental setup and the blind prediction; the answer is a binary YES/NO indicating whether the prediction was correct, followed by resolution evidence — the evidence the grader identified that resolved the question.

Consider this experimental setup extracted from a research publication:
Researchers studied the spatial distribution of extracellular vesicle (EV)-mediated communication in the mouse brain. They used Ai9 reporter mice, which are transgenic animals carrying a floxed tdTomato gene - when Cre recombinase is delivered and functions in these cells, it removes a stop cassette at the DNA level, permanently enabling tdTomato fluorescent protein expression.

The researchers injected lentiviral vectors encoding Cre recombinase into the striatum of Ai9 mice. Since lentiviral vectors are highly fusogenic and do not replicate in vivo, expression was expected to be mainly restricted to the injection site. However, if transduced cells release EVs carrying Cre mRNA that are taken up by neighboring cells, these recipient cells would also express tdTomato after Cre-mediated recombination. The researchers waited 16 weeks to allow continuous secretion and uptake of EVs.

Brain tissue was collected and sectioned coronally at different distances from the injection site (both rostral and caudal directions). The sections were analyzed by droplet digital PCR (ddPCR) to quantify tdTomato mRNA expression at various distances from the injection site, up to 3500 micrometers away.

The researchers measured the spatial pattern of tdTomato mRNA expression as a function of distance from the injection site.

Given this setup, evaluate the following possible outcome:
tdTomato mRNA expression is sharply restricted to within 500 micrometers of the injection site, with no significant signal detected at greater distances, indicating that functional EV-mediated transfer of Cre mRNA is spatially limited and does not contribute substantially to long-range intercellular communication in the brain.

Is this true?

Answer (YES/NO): NO